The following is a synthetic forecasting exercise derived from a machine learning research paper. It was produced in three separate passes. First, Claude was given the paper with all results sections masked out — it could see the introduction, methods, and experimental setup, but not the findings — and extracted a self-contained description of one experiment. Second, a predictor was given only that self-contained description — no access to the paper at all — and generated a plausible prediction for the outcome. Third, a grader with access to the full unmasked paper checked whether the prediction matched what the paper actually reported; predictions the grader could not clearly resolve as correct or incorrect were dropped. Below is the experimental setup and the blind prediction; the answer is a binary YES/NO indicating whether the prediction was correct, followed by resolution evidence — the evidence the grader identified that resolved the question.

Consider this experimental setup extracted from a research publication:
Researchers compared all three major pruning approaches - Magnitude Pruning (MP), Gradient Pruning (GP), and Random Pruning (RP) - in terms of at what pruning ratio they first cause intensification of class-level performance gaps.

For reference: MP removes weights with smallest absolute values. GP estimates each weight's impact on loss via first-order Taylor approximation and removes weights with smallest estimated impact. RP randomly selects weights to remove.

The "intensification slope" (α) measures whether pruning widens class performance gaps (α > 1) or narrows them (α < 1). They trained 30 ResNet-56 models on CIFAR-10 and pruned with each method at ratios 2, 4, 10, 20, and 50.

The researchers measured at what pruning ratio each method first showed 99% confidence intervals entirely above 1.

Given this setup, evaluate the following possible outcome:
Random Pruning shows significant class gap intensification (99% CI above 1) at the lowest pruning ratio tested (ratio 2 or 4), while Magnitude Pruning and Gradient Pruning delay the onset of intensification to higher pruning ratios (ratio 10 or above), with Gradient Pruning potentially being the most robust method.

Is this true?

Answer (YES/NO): NO